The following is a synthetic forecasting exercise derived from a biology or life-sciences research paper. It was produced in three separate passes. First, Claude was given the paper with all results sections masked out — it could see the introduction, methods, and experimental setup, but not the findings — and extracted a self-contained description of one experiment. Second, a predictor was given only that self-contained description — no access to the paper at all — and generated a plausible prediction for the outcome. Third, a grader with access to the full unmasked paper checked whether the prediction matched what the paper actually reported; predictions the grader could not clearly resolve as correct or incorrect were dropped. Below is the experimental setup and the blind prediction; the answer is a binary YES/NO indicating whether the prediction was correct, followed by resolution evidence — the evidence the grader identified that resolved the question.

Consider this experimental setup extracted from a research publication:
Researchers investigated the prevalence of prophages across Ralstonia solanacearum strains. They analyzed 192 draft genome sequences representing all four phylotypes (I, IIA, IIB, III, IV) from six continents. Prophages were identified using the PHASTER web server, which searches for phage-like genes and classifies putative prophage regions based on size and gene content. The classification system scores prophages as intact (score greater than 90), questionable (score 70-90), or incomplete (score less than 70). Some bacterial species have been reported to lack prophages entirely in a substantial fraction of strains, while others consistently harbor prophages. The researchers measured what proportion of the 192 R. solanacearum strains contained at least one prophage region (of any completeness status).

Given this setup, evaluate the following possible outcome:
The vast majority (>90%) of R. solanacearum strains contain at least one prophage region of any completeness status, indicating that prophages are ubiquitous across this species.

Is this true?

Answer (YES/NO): YES